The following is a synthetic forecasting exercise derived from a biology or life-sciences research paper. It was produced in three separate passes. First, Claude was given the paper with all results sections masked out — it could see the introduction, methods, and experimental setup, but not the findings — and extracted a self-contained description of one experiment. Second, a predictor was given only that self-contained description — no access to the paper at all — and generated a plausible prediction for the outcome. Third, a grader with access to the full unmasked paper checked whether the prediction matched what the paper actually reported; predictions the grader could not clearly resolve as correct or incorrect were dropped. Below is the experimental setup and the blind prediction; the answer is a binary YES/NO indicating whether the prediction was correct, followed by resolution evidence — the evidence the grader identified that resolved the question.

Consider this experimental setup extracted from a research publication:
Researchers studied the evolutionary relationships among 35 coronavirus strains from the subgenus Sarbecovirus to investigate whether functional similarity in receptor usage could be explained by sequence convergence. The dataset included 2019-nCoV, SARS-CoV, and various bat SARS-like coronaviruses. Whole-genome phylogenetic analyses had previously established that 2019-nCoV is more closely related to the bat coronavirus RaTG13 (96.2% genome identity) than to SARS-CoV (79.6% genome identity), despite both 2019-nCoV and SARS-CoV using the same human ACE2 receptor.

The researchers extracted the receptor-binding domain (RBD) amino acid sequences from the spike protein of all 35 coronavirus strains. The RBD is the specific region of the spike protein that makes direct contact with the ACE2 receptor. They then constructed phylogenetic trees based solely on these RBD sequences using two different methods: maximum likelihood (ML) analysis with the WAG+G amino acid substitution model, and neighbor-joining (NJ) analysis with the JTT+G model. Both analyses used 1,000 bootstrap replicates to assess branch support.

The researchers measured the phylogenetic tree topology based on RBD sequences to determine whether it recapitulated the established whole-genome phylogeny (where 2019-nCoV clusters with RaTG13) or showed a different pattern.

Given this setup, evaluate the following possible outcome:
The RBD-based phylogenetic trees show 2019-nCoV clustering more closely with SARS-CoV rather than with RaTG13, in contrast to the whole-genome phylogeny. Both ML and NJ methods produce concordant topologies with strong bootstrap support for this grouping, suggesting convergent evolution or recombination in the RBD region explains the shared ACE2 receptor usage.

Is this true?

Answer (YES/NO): NO